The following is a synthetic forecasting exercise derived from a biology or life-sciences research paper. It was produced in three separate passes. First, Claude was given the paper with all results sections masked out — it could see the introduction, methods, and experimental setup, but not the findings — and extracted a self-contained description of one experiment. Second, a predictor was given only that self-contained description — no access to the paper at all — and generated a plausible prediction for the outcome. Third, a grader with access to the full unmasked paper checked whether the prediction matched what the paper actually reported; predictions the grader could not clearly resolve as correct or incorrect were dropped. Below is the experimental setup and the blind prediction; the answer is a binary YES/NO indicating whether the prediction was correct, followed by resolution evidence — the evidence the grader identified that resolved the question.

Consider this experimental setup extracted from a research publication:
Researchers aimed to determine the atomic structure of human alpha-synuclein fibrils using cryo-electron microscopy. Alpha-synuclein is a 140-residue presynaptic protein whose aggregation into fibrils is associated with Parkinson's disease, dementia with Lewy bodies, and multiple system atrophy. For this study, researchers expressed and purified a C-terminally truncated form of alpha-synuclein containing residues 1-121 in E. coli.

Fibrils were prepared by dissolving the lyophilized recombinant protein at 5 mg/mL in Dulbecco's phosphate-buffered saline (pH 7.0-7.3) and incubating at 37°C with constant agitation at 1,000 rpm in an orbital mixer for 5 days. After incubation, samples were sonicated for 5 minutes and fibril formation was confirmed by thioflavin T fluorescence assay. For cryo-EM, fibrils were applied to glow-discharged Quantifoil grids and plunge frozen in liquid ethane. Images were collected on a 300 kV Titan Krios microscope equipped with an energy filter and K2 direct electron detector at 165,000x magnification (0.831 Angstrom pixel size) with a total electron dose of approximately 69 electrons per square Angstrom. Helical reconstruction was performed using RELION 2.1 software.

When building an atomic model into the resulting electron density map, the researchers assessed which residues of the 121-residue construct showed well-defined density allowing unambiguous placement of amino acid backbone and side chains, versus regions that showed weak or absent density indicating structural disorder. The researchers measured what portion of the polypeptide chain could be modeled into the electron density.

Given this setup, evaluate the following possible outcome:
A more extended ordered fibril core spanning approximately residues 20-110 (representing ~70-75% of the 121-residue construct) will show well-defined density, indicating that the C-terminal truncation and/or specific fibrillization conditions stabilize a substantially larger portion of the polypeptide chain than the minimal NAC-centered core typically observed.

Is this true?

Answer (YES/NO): NO